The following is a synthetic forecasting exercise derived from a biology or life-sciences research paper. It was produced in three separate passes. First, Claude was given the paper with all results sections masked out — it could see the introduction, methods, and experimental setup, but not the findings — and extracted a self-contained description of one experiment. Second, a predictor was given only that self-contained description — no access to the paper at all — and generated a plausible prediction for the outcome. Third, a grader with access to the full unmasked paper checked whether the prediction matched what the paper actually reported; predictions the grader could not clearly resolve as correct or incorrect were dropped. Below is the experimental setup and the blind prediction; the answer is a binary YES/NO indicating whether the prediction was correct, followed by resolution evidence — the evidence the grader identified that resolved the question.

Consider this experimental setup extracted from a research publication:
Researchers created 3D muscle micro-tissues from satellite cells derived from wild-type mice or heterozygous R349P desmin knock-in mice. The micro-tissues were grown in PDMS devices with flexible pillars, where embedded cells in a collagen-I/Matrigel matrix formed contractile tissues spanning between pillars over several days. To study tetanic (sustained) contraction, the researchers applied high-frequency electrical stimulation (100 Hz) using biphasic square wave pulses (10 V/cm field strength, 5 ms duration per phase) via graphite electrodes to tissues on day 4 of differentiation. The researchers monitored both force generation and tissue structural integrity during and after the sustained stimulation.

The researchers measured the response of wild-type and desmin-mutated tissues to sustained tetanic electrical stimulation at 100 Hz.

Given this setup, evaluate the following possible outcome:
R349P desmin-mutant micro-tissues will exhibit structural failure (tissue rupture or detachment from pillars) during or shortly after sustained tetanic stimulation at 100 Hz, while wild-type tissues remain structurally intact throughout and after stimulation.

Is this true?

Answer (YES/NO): YES